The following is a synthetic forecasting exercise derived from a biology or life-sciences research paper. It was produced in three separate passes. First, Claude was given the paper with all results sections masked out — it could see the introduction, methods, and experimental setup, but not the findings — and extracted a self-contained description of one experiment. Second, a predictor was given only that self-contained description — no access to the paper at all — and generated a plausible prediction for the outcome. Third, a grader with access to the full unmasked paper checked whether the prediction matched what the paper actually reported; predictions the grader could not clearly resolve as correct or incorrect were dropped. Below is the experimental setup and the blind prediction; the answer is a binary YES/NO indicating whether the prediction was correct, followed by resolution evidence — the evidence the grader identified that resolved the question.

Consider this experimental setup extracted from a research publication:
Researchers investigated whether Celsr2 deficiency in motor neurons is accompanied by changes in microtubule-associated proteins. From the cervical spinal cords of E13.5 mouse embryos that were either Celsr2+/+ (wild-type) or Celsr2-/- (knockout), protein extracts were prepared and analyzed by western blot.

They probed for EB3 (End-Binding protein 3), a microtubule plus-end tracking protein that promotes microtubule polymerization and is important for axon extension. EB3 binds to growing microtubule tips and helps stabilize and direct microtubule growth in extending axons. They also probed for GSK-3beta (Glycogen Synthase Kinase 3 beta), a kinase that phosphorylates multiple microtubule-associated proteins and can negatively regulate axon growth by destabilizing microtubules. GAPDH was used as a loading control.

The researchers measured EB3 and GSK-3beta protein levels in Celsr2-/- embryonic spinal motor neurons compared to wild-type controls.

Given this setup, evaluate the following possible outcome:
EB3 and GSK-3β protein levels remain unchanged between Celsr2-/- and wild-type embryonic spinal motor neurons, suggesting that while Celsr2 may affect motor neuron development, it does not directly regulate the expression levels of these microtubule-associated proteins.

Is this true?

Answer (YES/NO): NO